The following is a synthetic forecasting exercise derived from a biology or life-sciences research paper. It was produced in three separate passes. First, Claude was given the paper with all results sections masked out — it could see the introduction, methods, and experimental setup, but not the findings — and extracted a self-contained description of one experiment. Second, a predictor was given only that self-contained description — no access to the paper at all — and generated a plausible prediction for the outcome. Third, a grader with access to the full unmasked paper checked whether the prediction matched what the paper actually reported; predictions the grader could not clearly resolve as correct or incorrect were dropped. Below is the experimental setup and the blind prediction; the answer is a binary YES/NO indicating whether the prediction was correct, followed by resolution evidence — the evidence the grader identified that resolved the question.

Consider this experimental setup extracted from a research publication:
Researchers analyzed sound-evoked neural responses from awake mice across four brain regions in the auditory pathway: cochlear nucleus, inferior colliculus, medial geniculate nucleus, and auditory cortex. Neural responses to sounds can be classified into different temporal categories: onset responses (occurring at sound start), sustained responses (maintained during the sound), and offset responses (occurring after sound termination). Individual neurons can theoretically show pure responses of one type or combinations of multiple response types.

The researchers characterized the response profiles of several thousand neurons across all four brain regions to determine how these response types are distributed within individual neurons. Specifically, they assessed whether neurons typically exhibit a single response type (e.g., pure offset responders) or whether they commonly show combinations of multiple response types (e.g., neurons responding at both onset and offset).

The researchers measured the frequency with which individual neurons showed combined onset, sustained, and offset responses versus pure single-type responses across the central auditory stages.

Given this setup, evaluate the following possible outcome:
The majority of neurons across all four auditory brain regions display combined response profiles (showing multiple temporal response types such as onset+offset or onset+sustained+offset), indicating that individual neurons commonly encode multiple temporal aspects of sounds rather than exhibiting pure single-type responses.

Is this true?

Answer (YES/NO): YES